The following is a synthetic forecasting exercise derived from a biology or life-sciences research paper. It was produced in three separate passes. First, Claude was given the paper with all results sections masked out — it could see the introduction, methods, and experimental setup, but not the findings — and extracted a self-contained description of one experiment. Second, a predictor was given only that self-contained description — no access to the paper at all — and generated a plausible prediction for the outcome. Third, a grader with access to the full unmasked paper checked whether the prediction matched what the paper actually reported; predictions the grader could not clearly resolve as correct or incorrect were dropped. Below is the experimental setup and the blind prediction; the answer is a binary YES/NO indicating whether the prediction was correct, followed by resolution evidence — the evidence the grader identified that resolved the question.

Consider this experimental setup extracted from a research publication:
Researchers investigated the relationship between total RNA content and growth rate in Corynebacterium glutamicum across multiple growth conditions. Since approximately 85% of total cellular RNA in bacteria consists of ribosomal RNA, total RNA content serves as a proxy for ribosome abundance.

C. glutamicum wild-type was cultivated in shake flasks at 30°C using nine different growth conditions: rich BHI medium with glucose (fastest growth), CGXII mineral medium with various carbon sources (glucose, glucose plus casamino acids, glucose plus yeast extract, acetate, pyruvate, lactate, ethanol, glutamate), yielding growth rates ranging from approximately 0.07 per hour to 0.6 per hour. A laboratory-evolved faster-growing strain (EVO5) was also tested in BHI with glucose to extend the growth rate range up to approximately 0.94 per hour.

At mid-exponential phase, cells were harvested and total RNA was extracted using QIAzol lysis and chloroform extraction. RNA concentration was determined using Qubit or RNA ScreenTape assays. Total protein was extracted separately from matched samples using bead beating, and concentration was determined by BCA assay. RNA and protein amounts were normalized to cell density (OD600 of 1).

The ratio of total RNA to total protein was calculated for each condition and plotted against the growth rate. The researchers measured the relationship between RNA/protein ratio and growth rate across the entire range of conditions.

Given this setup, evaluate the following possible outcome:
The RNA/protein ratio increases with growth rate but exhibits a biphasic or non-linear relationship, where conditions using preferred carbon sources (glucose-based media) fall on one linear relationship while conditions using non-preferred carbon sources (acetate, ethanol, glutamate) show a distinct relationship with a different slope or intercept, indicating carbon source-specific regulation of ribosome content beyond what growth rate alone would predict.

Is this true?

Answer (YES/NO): NO